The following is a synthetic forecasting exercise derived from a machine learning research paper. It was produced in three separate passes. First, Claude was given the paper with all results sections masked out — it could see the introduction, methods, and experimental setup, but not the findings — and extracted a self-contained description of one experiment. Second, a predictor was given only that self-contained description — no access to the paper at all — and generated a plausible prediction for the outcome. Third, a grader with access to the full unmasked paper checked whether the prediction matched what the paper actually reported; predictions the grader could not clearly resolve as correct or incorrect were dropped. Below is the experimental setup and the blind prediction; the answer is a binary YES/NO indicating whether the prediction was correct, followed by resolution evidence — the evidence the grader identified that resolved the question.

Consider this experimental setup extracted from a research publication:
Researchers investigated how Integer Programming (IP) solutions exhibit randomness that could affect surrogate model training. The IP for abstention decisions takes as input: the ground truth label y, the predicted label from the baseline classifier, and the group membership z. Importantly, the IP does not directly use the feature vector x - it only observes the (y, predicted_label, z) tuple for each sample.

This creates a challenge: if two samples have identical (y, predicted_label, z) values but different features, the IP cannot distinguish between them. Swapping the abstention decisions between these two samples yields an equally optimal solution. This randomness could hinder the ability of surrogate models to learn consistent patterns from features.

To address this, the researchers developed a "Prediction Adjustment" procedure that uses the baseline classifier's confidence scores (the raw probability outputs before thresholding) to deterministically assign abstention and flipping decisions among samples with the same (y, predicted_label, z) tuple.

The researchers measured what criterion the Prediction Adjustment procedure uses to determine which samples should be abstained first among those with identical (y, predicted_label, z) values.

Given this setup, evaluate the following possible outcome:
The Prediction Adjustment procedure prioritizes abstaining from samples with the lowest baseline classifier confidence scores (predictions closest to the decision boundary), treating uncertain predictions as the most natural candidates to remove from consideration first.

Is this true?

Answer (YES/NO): YES